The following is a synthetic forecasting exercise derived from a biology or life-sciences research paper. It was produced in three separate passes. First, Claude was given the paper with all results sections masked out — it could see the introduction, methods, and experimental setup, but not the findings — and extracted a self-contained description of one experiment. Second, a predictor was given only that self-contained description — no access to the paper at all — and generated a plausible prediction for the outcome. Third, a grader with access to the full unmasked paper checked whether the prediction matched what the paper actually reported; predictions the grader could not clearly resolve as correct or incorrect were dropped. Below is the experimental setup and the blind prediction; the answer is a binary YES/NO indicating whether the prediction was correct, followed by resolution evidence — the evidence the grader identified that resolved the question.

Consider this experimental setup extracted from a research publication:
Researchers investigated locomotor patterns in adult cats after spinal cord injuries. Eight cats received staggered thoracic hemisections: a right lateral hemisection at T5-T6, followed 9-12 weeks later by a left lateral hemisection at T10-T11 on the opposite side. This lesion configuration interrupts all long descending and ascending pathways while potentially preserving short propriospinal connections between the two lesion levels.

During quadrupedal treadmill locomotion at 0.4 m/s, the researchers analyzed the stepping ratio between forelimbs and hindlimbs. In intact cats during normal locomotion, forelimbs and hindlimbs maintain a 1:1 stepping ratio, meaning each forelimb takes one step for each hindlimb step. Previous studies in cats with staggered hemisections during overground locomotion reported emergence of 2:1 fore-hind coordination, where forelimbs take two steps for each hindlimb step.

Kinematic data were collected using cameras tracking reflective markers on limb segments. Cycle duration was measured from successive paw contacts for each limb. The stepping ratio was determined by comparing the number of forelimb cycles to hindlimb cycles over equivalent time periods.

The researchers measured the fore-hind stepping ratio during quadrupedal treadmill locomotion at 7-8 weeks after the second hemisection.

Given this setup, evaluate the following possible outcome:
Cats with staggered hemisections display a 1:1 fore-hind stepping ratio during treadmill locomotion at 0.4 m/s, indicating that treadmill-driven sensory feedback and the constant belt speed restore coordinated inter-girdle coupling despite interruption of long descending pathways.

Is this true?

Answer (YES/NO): NO